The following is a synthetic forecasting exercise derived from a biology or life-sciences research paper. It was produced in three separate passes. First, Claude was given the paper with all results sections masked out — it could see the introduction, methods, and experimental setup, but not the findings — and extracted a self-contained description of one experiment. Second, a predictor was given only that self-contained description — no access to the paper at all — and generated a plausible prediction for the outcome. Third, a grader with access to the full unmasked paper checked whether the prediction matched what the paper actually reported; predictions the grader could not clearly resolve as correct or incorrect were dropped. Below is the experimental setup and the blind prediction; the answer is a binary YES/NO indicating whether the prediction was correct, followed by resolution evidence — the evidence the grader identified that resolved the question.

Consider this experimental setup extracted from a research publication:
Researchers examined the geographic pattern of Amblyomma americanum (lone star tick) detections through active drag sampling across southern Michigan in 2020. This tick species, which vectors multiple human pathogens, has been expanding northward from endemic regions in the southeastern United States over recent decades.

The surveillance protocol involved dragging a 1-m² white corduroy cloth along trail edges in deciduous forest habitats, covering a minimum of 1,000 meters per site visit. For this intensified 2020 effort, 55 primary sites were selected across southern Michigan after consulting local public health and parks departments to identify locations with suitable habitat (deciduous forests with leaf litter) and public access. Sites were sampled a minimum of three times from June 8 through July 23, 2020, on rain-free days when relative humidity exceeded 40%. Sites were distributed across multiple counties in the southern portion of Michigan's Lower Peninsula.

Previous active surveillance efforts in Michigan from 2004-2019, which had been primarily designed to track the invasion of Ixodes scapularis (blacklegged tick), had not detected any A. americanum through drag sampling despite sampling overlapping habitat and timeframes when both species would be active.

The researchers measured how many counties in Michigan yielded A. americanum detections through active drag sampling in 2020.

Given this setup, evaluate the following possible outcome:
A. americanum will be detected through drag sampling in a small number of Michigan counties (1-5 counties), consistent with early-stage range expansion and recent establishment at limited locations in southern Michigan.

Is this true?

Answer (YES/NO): YES